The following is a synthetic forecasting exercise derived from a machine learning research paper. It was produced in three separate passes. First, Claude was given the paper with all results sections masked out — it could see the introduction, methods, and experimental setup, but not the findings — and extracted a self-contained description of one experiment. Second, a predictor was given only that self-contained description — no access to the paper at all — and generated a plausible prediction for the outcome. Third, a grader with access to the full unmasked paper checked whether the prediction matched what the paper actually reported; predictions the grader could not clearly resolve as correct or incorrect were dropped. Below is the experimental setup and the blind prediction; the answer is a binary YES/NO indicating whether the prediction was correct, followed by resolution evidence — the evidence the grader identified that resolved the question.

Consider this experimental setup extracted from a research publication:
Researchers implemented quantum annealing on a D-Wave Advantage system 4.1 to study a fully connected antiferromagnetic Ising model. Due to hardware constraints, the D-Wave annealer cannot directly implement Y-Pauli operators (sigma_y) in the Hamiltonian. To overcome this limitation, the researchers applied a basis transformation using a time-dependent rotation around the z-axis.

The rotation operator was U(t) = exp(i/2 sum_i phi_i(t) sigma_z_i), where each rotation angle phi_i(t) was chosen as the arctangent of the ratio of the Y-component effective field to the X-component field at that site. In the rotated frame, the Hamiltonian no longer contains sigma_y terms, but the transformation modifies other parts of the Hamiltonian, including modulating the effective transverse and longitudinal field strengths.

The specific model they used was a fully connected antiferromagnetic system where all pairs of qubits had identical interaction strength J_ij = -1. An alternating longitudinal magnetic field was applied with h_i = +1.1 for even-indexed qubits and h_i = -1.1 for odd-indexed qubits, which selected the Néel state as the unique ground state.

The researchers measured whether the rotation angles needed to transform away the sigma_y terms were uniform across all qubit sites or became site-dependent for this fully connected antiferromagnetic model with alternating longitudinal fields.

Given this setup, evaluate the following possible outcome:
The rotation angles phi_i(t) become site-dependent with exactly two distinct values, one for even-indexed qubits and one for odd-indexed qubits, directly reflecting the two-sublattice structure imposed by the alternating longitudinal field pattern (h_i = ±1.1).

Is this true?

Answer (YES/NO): NO